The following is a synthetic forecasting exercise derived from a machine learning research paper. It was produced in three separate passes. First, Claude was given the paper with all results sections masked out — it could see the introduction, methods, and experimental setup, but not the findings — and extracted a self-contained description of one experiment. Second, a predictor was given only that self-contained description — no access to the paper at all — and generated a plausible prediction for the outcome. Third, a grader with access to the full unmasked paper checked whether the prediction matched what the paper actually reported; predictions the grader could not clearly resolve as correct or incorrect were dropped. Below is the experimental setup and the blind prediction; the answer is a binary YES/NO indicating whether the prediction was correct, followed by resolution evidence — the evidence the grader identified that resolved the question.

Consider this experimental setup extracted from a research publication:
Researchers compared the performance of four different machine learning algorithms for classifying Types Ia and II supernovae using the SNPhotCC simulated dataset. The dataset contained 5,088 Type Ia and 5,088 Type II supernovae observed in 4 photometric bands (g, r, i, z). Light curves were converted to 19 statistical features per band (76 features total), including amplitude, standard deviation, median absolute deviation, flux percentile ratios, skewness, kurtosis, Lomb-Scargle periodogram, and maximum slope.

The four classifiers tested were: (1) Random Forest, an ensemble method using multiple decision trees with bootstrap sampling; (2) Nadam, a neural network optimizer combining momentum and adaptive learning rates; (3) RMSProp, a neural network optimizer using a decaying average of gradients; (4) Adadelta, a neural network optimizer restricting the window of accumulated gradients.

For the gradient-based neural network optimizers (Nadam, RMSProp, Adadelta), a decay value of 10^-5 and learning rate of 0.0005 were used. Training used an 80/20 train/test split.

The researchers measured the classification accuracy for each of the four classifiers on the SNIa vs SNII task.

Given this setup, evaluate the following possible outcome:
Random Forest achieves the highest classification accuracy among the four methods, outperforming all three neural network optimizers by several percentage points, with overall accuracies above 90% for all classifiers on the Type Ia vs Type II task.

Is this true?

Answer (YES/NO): NO